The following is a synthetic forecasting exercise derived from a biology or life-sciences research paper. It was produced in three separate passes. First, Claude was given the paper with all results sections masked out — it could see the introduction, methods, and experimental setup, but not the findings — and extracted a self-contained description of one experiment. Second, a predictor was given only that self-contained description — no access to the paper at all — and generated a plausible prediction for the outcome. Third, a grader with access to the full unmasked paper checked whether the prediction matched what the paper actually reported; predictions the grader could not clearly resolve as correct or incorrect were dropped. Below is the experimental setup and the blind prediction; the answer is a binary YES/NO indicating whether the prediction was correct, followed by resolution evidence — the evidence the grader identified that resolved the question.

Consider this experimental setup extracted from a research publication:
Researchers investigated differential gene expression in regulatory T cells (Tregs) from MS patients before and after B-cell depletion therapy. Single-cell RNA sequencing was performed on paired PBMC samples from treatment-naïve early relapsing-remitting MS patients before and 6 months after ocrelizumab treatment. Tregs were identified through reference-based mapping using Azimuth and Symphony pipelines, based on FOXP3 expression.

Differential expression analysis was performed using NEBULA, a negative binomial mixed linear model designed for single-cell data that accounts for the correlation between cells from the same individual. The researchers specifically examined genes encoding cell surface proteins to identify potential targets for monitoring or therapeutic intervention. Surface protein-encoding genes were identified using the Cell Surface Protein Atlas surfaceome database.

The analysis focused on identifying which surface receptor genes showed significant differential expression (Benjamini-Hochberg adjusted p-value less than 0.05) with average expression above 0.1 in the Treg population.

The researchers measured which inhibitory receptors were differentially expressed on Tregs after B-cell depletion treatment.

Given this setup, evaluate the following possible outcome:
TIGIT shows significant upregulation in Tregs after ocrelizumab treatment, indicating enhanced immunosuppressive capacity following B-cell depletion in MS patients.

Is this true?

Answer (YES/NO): YES